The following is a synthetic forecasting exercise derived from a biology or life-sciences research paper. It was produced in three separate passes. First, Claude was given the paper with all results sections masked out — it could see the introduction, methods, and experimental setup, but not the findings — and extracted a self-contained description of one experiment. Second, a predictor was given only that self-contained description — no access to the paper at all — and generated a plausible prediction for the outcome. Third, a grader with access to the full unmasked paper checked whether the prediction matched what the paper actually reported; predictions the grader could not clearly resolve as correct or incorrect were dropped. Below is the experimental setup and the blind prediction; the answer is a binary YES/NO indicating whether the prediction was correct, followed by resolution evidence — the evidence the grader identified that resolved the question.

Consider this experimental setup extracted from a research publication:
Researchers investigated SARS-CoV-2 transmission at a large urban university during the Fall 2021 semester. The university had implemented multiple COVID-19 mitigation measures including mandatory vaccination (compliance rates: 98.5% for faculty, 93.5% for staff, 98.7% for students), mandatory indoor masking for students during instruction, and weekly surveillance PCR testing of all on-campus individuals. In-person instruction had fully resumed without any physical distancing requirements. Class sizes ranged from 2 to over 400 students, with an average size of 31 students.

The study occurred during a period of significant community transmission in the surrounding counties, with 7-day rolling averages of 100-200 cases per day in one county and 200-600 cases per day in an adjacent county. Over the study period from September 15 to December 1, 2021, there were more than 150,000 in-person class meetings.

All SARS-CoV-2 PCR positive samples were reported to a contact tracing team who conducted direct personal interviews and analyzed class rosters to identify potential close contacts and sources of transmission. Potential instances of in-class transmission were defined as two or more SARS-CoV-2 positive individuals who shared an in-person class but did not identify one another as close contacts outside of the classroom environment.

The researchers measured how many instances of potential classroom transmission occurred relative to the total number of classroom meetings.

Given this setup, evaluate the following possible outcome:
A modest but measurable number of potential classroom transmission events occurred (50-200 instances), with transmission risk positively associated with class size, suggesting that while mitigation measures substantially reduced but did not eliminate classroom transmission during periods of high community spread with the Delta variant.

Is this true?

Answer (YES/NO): NO